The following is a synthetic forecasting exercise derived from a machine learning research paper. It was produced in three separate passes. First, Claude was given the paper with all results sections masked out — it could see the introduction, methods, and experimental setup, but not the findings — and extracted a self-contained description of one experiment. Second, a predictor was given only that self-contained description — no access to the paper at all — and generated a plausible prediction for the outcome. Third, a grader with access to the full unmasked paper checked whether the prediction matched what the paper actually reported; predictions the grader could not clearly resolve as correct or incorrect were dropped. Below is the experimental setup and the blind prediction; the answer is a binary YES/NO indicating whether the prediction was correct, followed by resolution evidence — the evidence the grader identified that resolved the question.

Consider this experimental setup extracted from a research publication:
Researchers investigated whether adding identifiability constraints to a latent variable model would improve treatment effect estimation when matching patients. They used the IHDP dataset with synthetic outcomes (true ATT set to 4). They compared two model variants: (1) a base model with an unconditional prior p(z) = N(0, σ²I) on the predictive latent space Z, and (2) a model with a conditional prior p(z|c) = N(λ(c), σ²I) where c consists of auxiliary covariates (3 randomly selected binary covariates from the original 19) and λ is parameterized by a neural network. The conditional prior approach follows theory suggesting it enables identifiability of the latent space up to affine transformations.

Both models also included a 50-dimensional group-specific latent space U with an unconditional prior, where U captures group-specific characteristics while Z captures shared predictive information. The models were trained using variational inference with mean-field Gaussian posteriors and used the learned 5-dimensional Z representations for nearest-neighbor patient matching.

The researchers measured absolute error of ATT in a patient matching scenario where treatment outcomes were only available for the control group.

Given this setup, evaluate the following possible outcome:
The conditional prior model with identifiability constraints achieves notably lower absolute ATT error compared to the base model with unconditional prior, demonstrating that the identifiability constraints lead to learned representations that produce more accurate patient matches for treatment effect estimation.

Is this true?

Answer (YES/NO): NO